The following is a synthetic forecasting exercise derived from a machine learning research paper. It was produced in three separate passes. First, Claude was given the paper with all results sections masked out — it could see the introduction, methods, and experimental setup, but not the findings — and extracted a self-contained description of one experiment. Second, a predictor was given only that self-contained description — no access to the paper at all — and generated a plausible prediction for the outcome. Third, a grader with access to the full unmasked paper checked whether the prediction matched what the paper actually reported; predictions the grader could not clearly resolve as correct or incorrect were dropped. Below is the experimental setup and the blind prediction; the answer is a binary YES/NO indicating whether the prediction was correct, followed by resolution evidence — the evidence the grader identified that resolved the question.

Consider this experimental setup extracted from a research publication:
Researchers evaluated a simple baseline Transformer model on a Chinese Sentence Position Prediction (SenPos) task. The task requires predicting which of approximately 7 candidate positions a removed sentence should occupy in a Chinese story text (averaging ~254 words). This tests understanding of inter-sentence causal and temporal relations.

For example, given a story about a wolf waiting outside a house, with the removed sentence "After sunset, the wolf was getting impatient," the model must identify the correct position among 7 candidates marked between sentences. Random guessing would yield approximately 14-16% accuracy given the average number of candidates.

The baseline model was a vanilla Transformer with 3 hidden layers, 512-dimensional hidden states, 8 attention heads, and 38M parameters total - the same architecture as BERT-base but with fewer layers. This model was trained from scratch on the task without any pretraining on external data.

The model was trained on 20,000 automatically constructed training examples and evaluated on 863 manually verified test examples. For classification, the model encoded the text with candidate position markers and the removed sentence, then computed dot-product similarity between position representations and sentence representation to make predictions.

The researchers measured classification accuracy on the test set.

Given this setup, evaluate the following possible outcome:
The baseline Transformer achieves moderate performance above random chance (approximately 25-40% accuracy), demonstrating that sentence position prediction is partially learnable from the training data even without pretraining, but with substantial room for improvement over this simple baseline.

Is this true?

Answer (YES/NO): NO